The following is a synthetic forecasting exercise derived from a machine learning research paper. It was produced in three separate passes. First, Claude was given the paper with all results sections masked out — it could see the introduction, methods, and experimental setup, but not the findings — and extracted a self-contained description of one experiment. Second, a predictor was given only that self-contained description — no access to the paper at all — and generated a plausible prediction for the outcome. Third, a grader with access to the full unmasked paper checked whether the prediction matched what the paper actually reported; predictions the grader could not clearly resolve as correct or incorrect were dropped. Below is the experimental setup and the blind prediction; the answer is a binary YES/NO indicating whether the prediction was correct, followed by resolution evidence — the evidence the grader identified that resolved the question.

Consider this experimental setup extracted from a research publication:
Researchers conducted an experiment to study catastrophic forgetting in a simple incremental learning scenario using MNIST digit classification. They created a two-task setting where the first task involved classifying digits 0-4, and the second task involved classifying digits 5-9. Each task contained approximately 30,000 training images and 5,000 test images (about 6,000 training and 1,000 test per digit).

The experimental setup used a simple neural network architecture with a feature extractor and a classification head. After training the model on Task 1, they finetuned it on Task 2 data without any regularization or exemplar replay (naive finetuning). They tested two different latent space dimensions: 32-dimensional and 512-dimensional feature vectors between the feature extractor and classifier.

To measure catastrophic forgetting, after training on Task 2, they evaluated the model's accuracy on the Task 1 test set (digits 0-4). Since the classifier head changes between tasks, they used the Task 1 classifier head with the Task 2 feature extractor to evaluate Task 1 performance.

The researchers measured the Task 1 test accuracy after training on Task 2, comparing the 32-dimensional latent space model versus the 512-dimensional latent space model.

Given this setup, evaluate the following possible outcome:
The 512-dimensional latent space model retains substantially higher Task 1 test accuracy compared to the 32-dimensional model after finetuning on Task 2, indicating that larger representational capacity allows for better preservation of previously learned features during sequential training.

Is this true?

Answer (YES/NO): YES